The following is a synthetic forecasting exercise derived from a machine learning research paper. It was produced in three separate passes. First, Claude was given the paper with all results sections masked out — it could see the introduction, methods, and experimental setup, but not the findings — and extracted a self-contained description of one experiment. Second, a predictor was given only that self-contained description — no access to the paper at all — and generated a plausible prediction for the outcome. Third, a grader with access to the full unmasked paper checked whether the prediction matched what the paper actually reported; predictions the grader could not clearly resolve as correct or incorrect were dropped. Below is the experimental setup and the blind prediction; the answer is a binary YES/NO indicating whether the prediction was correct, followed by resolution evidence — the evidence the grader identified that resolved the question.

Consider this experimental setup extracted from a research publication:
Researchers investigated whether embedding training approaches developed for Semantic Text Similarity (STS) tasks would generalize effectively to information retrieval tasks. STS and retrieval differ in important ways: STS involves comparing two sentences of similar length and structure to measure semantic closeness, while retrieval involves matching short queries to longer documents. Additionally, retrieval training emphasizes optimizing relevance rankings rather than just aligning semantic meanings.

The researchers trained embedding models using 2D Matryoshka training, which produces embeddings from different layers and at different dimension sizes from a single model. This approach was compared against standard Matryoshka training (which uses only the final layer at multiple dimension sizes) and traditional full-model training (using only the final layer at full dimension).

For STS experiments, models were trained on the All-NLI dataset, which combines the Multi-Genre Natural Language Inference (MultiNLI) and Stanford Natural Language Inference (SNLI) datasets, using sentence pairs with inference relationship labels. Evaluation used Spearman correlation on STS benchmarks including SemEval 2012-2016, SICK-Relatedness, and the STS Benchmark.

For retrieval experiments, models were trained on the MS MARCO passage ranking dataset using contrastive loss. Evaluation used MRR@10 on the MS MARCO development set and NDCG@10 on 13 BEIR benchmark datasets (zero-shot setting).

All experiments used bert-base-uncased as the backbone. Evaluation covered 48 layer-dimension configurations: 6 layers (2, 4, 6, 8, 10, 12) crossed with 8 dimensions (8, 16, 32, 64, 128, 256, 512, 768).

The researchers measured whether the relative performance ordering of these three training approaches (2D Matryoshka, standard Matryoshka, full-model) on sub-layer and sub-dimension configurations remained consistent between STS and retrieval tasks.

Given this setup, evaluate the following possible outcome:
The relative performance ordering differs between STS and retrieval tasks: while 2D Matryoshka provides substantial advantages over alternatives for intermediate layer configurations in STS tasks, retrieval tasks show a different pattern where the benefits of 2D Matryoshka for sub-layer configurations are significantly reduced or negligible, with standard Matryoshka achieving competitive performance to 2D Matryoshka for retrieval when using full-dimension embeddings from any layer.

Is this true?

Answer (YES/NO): NO